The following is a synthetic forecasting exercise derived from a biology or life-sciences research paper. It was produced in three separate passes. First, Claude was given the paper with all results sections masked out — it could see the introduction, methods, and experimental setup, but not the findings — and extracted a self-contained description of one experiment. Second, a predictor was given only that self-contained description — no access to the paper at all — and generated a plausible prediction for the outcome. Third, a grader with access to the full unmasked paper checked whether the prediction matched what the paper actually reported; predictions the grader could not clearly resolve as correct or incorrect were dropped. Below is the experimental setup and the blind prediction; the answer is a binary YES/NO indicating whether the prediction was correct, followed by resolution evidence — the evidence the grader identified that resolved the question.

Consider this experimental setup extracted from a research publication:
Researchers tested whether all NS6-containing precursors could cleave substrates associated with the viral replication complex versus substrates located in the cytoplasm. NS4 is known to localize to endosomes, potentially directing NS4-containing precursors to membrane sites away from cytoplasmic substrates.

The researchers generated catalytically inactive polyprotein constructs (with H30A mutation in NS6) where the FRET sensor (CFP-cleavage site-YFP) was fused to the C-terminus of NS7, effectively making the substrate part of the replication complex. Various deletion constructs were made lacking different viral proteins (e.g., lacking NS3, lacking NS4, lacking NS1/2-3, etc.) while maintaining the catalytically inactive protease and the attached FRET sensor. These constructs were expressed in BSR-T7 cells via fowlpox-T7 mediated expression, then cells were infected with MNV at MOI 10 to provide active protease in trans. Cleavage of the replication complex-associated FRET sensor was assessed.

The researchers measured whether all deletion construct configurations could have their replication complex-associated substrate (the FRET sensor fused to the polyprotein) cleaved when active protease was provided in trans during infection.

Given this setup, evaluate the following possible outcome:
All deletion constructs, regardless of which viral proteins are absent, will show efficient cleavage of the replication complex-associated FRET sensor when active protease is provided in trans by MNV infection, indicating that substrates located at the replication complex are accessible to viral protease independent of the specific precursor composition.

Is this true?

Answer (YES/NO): NO